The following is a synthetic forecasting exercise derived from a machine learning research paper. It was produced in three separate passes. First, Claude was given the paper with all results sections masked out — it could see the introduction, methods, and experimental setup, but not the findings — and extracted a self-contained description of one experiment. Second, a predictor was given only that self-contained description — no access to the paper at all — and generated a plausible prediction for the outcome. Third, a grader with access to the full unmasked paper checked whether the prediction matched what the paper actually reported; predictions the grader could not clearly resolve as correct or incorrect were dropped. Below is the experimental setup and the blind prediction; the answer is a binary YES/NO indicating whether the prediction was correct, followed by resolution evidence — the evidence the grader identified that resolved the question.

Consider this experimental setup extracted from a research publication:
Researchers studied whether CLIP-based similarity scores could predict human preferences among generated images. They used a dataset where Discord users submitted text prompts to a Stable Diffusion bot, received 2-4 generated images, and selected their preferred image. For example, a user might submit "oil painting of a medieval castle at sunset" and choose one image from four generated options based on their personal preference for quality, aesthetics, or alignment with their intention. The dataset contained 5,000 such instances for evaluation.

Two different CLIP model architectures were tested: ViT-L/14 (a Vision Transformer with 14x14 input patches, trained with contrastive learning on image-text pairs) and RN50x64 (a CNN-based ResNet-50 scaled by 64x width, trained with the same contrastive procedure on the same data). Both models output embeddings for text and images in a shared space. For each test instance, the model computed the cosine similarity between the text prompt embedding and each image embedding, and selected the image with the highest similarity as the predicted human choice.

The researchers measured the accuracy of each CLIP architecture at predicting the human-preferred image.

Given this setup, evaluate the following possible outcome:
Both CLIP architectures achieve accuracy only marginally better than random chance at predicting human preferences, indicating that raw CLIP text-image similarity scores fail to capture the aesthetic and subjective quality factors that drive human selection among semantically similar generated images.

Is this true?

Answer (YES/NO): NO